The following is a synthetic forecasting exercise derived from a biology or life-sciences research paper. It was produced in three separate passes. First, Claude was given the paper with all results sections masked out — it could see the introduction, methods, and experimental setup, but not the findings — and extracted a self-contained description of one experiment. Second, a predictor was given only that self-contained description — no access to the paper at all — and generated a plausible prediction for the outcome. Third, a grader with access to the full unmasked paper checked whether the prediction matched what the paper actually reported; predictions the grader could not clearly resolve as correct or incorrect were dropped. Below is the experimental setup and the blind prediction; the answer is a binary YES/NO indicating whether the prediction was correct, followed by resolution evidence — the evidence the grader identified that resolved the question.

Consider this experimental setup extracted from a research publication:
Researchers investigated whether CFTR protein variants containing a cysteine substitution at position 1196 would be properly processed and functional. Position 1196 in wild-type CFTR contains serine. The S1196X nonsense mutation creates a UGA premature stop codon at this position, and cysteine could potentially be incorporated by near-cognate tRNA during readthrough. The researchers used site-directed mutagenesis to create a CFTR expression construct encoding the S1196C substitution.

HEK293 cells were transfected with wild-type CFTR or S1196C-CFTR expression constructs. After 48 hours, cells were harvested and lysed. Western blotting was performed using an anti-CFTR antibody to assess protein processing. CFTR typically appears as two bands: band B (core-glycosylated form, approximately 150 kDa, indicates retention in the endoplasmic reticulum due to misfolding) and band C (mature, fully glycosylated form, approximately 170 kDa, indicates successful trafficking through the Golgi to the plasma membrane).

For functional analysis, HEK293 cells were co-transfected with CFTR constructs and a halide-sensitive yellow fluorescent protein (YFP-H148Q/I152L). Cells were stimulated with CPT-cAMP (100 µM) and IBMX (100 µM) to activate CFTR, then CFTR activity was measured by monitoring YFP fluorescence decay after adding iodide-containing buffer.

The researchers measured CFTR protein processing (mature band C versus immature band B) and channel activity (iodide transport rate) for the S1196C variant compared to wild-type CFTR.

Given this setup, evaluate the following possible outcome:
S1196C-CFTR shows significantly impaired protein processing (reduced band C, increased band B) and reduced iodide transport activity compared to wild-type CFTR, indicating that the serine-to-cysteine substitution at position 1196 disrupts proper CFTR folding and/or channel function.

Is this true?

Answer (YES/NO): NO